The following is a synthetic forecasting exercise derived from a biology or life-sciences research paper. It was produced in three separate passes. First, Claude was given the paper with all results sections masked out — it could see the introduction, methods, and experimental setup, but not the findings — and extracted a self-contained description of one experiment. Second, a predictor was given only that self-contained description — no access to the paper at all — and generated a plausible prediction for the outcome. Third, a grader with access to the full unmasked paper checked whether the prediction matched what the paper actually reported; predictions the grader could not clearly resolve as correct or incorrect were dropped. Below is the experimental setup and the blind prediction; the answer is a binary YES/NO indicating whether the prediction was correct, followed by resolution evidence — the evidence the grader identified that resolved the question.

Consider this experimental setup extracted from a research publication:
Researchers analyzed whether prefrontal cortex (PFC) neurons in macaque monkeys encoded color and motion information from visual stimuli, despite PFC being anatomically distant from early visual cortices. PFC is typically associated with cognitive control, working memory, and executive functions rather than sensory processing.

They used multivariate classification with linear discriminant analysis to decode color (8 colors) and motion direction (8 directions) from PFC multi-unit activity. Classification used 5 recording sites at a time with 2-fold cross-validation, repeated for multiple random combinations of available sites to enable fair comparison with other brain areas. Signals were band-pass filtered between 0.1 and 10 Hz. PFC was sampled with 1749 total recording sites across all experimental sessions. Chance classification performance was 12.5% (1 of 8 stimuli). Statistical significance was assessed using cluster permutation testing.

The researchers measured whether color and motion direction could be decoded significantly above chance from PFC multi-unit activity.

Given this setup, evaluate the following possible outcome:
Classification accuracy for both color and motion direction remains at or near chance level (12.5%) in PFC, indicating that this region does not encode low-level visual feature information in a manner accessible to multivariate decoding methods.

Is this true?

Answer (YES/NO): NO